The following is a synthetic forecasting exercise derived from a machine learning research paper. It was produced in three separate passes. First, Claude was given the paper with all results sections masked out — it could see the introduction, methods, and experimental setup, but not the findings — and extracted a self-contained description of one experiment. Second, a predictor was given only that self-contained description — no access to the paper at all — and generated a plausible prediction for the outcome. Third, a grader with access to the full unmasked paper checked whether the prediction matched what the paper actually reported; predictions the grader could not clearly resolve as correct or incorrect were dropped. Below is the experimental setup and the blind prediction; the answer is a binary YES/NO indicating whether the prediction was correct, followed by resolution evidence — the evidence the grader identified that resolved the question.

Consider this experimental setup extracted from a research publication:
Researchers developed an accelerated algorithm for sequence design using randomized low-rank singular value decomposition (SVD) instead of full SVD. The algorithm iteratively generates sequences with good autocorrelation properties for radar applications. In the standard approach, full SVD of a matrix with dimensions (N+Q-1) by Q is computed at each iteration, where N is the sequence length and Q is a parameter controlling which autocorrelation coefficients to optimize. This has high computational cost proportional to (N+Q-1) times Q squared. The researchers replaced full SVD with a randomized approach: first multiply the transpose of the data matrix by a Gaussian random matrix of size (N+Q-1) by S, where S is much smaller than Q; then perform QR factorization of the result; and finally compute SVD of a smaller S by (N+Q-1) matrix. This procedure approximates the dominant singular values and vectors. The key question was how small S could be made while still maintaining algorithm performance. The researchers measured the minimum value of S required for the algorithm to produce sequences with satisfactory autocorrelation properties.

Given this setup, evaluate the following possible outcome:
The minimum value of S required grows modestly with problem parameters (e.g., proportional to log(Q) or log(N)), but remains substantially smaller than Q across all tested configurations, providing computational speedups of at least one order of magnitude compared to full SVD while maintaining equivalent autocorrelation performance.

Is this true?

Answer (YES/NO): NO